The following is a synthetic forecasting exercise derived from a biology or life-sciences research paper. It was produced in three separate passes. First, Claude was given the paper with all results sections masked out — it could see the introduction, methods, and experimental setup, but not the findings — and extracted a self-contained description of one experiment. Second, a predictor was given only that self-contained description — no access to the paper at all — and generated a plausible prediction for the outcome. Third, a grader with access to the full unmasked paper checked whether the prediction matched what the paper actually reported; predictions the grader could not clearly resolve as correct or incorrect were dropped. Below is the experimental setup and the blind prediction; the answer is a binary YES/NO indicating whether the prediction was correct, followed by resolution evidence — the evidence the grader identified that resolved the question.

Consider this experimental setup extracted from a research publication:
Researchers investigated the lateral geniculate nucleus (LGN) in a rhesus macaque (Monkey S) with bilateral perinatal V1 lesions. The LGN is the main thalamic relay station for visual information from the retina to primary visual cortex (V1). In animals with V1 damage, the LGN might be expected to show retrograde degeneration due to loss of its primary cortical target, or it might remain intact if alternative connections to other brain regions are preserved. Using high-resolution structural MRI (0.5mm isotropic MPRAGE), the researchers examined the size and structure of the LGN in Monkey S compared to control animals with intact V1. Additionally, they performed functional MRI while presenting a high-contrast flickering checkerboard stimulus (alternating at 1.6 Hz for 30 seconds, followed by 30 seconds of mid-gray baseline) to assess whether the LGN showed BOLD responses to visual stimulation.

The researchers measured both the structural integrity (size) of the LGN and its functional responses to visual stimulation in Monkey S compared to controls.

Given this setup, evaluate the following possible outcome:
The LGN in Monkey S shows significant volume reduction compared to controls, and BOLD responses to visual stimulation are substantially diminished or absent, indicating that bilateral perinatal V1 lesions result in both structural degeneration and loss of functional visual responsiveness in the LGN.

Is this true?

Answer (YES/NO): NO